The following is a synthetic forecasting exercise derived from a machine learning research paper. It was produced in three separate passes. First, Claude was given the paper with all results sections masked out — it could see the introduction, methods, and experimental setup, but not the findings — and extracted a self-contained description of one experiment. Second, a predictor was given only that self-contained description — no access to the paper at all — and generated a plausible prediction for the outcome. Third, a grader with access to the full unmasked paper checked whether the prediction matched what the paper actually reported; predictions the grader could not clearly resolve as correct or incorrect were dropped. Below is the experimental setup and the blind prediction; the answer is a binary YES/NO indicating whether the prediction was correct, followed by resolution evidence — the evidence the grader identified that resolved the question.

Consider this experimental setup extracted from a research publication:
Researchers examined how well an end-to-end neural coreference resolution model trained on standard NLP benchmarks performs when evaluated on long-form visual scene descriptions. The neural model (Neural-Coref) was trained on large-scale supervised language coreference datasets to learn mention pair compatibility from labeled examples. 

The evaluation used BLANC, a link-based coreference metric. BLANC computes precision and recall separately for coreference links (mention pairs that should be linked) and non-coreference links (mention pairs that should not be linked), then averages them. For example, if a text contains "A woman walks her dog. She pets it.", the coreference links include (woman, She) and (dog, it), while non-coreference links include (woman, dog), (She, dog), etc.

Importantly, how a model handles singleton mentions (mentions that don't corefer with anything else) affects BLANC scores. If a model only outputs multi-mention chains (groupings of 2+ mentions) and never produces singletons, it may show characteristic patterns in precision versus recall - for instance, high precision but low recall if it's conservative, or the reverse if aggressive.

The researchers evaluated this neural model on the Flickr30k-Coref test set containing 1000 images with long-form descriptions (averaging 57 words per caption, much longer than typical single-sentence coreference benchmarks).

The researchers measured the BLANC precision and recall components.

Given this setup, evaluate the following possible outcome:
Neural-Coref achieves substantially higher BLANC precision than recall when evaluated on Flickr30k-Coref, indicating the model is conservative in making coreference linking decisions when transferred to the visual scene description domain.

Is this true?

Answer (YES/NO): YES